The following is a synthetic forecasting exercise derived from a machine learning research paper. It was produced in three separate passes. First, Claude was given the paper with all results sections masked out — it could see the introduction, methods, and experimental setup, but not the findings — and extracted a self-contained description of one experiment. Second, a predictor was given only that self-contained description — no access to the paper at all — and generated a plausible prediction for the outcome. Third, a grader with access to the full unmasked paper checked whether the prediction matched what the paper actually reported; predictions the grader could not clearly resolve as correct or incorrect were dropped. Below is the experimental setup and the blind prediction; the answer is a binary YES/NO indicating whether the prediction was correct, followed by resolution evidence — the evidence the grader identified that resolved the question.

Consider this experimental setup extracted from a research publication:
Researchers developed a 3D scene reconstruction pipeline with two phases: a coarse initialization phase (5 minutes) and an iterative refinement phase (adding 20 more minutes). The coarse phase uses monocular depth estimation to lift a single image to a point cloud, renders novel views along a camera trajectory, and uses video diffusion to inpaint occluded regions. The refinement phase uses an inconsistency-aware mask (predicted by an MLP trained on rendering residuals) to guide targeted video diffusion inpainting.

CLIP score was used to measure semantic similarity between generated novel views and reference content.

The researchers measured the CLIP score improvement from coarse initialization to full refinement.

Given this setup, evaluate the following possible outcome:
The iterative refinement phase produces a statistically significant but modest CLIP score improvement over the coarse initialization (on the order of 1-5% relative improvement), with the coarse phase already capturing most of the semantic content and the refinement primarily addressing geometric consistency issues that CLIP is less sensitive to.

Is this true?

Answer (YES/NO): NO